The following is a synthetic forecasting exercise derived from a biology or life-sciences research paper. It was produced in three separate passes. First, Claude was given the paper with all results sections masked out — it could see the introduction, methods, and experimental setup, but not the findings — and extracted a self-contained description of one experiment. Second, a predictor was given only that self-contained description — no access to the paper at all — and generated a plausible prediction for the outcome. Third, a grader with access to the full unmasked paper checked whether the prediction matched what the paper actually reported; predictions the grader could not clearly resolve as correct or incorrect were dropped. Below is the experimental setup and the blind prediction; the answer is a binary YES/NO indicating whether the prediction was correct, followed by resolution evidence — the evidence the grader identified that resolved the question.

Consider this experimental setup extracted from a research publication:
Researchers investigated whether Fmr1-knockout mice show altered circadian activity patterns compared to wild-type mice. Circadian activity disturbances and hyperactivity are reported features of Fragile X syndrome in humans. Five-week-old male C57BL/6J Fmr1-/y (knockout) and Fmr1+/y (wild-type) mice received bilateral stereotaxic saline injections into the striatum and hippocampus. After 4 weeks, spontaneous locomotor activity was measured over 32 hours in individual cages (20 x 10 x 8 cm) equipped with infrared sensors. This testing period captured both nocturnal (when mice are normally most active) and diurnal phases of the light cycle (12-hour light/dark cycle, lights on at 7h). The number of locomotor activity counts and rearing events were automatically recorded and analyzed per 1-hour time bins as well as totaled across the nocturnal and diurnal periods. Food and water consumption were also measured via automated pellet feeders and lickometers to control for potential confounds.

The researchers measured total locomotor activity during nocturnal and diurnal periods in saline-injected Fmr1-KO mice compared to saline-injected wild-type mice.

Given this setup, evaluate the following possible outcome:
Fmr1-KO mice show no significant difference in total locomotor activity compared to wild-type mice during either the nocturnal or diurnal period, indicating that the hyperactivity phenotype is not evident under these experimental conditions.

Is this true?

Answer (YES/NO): NO